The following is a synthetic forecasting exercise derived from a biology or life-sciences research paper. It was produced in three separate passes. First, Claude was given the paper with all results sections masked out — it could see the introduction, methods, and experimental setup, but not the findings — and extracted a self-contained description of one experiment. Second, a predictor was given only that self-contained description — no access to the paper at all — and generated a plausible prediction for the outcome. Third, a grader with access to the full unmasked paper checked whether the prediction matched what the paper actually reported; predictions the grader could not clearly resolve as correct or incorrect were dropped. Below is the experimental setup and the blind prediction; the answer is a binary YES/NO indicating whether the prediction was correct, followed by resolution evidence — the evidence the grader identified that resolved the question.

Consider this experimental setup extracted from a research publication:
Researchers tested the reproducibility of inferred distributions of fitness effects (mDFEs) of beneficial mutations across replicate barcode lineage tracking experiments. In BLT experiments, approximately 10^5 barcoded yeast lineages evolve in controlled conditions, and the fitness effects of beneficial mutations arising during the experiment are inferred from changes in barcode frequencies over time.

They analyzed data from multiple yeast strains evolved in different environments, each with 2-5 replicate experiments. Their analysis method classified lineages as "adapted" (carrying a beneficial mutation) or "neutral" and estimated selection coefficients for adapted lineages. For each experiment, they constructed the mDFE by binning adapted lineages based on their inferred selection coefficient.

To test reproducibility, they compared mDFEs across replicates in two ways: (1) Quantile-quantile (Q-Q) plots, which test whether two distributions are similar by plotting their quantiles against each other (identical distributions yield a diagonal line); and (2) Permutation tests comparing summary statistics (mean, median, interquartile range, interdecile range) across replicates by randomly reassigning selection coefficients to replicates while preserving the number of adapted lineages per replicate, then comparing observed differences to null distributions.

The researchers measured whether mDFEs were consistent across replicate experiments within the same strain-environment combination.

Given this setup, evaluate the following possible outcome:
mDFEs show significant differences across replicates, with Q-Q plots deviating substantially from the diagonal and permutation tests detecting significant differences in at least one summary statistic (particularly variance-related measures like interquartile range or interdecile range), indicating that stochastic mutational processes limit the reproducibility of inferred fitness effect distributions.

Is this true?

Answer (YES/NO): NO